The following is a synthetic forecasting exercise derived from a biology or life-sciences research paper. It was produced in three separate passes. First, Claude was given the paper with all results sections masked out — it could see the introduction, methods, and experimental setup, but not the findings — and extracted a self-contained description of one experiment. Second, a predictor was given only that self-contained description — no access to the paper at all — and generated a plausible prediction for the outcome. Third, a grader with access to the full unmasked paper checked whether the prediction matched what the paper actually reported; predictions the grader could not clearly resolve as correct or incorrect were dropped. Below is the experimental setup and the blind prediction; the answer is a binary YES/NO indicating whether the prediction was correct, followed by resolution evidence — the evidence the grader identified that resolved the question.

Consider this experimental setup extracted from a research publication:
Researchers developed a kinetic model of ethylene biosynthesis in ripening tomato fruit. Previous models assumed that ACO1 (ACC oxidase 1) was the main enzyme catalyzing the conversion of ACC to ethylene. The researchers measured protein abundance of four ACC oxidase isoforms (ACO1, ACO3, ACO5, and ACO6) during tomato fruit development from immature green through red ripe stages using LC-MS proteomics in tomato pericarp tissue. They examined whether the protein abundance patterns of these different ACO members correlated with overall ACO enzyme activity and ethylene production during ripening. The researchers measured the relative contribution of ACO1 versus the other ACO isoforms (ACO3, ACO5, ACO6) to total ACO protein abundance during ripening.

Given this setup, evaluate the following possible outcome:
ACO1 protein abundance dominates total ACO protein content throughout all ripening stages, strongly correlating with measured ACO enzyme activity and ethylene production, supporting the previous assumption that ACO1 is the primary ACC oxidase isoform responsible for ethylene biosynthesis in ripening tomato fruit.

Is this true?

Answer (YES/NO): NO